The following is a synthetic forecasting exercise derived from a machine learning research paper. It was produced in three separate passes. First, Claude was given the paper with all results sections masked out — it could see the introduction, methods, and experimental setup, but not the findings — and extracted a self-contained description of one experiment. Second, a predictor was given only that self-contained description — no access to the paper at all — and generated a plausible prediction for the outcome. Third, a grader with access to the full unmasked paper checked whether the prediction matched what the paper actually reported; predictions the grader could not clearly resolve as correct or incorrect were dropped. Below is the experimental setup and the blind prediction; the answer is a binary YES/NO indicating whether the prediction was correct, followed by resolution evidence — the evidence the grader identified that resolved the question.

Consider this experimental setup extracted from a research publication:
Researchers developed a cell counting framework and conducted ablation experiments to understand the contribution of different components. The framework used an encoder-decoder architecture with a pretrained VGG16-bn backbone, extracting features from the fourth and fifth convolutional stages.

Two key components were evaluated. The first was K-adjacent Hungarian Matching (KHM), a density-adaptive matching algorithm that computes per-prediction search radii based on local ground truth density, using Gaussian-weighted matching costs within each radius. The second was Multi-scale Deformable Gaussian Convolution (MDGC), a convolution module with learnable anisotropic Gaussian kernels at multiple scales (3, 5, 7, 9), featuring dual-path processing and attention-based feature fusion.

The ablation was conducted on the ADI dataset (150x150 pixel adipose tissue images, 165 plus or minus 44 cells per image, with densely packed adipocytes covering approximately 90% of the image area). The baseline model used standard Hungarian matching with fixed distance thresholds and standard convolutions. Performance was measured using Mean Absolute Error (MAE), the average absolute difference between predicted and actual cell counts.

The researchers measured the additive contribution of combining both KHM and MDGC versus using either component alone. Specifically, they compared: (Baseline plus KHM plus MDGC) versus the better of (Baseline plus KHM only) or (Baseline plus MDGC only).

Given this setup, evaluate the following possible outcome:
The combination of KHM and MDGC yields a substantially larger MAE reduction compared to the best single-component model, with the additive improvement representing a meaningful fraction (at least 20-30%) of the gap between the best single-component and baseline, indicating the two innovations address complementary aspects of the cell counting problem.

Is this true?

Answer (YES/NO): NO